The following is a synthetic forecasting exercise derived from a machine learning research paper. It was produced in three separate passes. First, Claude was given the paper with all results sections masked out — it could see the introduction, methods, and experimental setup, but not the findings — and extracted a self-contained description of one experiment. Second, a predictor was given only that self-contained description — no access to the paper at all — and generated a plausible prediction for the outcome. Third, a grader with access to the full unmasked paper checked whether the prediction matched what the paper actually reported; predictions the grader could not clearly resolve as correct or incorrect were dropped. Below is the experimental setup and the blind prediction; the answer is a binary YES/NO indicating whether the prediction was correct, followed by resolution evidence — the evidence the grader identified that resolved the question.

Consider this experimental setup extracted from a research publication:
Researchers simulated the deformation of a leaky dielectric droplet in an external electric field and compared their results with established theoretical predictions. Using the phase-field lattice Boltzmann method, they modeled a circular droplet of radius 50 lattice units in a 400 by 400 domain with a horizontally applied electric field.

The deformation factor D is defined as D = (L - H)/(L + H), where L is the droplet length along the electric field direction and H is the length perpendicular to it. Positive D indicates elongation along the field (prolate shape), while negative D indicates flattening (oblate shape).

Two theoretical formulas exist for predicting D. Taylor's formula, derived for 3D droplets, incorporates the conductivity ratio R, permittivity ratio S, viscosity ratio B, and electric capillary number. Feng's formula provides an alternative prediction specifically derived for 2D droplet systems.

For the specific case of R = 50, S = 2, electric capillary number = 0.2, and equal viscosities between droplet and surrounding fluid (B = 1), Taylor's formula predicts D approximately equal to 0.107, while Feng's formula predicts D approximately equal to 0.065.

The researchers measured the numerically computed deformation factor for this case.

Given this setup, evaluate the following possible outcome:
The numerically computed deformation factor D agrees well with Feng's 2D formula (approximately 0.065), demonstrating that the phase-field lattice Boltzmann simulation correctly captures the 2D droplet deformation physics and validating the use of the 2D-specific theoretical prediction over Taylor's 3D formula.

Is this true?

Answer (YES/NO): NO